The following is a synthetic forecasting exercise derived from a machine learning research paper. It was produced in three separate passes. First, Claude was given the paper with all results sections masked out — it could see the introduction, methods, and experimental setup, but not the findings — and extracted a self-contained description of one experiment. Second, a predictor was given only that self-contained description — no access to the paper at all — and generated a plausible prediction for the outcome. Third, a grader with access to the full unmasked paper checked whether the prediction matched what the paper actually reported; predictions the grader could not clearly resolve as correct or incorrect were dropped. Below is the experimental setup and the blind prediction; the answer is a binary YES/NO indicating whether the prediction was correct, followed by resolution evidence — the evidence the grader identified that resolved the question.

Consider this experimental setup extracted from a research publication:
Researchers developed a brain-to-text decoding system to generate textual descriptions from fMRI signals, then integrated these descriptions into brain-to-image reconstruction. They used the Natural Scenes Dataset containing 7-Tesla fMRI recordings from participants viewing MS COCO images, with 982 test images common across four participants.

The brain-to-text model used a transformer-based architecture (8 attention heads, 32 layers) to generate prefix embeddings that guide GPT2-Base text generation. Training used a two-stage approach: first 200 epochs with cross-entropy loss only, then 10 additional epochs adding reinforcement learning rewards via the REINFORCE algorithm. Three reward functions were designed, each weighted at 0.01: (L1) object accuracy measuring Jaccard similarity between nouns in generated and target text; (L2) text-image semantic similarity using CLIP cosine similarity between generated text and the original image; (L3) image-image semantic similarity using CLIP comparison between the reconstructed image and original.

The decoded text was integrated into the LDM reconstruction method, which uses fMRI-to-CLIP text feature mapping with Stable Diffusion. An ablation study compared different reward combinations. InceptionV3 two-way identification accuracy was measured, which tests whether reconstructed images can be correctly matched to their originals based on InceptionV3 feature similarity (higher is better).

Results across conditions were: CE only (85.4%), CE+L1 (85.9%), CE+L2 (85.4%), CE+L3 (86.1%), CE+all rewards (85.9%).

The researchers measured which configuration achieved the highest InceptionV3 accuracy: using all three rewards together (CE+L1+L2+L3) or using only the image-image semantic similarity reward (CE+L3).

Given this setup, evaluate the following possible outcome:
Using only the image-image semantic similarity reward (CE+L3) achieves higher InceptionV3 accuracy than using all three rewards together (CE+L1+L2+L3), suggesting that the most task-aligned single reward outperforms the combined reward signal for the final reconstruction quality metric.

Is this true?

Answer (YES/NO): YES